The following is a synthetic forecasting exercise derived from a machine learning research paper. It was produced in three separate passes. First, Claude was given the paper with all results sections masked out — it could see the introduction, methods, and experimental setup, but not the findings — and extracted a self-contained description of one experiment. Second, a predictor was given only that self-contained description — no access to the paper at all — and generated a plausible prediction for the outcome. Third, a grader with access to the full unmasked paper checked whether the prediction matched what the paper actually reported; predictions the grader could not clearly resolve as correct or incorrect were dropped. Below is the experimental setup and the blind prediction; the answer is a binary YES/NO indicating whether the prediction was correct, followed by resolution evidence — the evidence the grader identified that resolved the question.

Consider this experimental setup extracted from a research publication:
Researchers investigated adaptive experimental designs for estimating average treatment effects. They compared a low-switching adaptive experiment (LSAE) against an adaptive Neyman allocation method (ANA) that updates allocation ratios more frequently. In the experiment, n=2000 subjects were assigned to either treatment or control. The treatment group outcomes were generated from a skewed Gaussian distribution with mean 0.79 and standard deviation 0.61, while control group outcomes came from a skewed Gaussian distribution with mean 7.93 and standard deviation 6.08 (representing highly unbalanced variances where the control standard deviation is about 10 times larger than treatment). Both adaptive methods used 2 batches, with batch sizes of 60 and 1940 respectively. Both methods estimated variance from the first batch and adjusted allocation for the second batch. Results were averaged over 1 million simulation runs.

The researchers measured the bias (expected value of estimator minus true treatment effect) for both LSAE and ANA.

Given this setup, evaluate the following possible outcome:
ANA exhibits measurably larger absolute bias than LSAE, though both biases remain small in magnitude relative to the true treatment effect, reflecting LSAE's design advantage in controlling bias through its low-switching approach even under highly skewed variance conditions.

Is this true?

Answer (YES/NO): YES